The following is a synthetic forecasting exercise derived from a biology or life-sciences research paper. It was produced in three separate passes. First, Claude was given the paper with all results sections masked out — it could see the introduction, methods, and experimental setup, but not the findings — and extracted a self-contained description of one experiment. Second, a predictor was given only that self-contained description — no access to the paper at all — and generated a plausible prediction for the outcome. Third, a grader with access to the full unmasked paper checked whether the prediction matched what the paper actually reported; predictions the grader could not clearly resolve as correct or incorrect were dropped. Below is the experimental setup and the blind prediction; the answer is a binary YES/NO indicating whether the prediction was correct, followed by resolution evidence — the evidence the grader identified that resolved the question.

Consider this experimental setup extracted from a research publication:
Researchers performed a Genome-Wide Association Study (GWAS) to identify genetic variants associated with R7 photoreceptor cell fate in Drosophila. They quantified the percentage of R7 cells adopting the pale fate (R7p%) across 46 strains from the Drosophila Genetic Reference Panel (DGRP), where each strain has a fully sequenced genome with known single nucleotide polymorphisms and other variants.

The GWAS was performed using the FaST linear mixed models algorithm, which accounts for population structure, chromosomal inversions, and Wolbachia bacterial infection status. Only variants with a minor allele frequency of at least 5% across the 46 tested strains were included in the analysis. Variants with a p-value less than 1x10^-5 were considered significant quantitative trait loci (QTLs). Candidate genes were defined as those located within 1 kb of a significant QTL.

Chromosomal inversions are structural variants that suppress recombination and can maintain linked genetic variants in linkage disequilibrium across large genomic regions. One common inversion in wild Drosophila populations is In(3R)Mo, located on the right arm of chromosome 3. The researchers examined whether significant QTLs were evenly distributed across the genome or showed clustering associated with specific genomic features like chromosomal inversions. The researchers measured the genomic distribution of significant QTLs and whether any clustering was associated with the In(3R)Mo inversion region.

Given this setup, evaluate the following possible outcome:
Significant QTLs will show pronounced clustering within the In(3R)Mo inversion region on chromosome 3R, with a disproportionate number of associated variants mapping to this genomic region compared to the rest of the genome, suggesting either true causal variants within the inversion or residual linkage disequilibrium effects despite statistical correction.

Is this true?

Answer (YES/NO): NO